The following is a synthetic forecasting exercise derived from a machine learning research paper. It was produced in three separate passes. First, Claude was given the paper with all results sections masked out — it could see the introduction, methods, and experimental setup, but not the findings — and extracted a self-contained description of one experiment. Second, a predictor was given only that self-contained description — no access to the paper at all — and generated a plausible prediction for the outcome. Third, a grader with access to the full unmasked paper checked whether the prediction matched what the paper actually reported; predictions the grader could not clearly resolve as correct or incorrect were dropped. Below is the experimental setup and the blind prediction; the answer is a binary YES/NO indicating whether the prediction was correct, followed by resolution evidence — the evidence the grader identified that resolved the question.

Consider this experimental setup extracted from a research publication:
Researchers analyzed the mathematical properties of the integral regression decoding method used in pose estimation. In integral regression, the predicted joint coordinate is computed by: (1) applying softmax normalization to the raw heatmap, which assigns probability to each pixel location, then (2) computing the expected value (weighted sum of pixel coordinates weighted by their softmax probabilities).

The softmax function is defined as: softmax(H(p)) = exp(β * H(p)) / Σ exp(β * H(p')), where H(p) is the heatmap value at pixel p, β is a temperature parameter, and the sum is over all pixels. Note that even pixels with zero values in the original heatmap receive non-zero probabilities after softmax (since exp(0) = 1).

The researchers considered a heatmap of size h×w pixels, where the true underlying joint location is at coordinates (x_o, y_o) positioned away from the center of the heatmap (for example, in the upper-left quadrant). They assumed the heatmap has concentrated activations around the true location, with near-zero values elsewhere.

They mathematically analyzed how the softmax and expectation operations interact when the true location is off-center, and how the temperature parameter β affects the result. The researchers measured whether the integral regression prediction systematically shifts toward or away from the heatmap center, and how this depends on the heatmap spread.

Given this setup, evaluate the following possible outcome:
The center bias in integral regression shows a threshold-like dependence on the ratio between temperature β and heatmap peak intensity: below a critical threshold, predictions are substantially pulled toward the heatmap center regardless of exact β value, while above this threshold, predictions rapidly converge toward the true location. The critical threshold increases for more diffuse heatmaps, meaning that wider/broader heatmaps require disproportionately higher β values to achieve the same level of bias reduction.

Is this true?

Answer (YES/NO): NO